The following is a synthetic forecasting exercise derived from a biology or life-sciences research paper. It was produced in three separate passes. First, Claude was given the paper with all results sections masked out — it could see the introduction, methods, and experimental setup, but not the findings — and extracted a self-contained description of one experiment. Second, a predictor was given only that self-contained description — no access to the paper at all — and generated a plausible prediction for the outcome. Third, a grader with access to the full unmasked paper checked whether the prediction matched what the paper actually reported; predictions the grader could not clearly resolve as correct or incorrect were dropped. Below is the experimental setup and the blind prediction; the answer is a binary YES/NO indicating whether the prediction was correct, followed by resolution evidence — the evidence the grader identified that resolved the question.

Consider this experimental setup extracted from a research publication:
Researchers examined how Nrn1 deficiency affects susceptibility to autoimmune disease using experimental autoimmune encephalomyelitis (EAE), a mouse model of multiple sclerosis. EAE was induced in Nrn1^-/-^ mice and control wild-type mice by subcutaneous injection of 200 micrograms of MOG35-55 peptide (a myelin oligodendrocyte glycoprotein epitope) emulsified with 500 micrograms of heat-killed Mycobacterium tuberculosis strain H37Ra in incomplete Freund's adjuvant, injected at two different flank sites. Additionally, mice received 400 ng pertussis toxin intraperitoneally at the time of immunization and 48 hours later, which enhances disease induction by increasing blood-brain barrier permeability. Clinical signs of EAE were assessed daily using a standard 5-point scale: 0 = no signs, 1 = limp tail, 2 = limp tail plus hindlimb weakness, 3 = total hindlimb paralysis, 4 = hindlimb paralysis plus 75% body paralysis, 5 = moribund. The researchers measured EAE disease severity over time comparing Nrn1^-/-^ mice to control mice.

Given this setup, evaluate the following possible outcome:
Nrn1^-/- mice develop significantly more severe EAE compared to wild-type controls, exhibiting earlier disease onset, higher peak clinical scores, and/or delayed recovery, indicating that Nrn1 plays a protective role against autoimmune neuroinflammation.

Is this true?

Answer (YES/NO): YES